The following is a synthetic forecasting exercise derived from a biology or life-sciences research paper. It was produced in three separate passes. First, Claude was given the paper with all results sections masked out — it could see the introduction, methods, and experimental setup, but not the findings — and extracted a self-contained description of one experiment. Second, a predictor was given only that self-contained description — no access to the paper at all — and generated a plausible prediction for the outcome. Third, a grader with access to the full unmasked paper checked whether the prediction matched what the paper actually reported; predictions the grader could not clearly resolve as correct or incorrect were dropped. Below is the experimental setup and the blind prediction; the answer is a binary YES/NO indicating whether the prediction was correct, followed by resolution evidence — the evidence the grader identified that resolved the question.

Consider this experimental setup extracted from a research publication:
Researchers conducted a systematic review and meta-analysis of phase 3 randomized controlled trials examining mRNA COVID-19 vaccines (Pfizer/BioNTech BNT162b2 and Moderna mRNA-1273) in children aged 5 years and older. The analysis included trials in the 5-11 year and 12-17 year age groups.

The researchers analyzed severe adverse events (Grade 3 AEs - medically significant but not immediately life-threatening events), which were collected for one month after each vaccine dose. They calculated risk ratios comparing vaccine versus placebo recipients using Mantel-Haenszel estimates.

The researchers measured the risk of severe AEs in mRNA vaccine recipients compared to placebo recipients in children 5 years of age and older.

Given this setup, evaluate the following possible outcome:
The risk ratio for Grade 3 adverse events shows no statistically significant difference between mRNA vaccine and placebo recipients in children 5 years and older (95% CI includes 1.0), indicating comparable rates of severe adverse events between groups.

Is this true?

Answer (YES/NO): NO